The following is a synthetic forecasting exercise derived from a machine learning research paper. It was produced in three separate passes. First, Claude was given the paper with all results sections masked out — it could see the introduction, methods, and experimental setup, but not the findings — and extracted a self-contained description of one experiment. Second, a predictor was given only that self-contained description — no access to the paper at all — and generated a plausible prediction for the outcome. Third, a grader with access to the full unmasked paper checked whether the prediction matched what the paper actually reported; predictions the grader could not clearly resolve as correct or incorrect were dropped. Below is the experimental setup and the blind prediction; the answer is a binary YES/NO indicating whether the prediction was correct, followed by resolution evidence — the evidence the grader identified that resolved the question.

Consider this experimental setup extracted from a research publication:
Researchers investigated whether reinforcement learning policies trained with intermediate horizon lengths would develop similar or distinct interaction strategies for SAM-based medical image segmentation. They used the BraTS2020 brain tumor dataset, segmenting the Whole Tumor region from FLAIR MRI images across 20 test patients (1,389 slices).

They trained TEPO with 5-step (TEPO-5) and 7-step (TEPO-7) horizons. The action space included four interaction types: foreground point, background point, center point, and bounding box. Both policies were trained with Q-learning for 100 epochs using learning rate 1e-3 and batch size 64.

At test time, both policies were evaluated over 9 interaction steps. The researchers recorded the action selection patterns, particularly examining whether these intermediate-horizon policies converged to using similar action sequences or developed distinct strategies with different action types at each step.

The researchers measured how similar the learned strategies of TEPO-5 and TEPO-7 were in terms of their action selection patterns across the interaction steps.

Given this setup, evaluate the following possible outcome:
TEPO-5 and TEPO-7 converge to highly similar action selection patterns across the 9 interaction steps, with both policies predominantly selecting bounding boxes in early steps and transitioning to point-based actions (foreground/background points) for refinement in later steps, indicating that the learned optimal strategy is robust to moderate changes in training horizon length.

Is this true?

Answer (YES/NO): NO